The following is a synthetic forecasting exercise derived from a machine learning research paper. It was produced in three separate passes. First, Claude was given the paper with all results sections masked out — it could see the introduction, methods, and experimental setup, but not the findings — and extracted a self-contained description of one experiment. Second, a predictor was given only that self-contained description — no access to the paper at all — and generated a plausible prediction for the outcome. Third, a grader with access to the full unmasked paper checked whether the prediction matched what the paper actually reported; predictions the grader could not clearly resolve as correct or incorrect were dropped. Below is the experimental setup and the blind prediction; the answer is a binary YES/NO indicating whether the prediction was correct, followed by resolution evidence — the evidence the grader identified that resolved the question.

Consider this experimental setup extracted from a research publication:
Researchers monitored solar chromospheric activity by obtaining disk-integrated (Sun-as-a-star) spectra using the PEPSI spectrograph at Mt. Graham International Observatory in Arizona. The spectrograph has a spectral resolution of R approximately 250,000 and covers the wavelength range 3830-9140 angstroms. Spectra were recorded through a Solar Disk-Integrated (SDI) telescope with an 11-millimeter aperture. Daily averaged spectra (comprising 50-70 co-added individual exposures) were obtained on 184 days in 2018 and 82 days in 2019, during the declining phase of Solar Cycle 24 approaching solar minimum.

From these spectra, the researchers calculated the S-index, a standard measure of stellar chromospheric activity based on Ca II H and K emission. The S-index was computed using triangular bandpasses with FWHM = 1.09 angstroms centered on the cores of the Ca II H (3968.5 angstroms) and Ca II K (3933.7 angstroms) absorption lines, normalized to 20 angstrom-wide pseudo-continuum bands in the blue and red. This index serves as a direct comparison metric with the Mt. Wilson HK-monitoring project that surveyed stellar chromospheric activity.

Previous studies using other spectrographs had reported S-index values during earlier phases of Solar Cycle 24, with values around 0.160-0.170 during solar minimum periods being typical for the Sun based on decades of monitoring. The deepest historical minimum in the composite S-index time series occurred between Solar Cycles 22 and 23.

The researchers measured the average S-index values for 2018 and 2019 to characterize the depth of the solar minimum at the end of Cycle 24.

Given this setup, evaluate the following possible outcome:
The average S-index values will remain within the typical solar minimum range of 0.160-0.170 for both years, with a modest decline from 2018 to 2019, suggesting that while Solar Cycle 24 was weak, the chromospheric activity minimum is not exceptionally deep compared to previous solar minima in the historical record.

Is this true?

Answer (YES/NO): NO